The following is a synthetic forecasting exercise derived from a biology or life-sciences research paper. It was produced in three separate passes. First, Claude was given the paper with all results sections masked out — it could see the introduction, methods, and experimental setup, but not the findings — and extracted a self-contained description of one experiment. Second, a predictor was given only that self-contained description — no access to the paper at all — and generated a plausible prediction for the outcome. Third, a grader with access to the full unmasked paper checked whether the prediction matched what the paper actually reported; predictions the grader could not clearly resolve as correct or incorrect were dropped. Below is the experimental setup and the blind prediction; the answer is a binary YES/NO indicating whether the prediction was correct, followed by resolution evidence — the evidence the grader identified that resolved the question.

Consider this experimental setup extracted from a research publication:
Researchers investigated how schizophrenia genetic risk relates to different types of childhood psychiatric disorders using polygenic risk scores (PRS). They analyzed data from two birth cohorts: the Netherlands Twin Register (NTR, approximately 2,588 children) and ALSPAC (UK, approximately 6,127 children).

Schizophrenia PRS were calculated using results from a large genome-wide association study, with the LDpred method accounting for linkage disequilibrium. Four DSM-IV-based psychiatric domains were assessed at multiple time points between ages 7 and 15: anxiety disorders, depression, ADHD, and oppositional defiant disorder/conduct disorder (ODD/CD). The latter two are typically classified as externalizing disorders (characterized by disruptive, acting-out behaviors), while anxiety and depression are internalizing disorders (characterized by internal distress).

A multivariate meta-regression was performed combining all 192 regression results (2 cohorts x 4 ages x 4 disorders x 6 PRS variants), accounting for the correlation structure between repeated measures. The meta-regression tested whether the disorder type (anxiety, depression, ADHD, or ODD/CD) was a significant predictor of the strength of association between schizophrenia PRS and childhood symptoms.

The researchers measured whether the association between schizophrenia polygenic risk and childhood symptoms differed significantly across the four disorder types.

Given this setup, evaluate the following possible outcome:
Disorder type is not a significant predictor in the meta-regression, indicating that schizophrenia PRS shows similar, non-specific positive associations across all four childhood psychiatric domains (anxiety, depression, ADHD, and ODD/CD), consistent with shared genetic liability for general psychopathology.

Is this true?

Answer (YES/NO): NO